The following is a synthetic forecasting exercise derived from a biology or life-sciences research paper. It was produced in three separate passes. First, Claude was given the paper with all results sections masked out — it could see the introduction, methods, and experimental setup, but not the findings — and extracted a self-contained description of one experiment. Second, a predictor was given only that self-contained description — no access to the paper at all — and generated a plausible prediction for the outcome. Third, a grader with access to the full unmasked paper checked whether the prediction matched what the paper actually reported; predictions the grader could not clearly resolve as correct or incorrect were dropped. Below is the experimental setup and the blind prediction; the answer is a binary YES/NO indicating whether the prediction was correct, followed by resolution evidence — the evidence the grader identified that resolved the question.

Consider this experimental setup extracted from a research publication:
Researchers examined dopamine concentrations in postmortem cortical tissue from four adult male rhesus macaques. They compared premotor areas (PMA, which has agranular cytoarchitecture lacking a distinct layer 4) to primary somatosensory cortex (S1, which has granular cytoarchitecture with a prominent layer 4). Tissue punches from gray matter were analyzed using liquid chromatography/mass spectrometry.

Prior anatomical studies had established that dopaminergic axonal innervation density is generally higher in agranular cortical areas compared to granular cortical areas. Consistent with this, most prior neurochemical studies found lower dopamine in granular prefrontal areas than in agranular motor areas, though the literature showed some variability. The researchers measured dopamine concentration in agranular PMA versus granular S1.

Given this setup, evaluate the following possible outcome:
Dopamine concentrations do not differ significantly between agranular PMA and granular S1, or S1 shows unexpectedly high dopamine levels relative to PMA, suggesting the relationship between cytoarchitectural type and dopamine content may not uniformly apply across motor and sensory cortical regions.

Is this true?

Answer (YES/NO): YES